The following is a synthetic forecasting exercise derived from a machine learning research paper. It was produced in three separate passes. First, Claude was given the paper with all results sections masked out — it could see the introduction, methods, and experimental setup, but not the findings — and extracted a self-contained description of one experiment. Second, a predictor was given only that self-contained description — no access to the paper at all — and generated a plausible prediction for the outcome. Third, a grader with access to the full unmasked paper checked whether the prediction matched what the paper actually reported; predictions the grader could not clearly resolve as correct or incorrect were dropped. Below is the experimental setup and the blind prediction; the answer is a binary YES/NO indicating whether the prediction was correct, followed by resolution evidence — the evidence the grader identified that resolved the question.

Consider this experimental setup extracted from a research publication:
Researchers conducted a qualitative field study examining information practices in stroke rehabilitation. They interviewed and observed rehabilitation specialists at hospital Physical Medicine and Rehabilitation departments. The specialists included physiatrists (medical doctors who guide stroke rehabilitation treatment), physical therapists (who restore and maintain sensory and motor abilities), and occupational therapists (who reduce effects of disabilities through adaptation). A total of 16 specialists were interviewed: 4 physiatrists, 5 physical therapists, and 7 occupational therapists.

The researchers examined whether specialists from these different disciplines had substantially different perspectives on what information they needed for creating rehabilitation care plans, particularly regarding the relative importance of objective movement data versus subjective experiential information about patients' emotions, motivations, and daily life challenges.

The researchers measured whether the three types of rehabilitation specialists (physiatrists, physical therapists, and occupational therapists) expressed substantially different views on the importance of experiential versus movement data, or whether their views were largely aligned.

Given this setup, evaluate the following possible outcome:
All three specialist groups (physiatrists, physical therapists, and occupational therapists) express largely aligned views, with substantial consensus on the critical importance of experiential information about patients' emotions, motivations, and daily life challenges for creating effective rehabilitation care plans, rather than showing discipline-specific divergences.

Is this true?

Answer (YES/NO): YES